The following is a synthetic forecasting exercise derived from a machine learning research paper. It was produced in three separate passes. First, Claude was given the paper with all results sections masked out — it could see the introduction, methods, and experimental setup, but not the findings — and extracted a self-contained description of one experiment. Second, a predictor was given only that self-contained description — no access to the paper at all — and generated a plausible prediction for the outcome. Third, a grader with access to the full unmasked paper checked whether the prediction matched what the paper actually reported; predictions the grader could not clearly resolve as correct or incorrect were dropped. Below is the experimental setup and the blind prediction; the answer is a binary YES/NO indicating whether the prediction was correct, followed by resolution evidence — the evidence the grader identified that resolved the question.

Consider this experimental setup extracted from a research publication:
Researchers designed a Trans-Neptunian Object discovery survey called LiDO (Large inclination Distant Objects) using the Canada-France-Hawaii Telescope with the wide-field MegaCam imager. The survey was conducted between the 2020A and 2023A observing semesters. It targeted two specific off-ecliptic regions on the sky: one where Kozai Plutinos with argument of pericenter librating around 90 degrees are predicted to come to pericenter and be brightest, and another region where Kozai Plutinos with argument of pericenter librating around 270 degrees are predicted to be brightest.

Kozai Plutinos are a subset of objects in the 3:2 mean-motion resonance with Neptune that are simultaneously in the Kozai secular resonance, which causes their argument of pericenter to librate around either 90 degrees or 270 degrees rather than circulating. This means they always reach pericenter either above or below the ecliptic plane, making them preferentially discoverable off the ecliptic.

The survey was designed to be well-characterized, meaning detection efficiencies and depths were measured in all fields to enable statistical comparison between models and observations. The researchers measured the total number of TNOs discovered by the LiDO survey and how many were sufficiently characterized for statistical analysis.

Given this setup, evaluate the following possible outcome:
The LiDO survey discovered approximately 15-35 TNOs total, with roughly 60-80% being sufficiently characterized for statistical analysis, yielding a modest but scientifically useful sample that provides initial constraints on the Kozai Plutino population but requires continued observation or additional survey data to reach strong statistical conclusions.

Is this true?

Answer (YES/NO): NO